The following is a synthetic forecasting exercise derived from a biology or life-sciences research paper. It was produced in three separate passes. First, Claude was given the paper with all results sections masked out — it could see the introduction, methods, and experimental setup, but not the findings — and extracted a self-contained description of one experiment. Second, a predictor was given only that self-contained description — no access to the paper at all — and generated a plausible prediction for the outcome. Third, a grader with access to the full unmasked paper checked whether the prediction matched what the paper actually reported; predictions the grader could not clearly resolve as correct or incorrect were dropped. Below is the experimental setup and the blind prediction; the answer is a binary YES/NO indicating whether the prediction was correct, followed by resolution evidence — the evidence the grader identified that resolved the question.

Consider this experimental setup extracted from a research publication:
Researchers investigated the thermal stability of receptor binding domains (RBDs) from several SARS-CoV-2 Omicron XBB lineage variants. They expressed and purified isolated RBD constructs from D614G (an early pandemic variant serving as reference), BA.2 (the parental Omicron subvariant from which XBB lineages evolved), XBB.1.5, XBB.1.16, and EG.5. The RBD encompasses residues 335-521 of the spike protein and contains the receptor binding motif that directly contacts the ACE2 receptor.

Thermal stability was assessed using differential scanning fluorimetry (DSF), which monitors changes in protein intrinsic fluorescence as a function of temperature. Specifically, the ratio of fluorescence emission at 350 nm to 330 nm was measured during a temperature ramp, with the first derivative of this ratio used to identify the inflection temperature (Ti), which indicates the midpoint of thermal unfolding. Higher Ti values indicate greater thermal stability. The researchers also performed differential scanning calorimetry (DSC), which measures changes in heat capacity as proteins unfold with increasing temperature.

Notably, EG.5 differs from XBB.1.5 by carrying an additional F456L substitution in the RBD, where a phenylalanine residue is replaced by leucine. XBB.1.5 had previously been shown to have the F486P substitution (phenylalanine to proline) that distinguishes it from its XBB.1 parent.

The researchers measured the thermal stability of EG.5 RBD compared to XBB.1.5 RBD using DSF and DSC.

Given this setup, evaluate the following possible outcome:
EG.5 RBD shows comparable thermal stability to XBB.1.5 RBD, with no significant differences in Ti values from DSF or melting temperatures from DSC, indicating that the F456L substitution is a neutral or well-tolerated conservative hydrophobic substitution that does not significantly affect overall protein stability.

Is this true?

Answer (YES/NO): NO